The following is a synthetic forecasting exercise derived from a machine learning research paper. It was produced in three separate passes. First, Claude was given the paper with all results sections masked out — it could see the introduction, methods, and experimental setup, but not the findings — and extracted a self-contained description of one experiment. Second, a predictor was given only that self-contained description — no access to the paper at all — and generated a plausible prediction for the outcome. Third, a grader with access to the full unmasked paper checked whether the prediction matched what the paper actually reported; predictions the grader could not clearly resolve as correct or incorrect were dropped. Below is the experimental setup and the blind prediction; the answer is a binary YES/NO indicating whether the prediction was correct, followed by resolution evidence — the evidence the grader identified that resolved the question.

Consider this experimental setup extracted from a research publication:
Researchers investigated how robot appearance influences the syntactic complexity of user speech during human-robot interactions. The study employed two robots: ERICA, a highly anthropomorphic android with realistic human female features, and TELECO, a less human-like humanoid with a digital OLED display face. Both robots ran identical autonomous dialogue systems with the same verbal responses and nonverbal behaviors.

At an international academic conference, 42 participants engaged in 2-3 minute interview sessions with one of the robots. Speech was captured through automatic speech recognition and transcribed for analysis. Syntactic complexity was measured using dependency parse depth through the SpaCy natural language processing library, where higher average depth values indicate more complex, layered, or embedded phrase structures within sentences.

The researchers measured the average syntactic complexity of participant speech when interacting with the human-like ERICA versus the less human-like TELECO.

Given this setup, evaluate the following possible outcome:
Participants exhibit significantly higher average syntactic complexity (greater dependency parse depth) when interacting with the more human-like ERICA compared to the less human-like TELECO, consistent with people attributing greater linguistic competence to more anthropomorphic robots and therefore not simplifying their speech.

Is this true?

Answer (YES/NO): YES